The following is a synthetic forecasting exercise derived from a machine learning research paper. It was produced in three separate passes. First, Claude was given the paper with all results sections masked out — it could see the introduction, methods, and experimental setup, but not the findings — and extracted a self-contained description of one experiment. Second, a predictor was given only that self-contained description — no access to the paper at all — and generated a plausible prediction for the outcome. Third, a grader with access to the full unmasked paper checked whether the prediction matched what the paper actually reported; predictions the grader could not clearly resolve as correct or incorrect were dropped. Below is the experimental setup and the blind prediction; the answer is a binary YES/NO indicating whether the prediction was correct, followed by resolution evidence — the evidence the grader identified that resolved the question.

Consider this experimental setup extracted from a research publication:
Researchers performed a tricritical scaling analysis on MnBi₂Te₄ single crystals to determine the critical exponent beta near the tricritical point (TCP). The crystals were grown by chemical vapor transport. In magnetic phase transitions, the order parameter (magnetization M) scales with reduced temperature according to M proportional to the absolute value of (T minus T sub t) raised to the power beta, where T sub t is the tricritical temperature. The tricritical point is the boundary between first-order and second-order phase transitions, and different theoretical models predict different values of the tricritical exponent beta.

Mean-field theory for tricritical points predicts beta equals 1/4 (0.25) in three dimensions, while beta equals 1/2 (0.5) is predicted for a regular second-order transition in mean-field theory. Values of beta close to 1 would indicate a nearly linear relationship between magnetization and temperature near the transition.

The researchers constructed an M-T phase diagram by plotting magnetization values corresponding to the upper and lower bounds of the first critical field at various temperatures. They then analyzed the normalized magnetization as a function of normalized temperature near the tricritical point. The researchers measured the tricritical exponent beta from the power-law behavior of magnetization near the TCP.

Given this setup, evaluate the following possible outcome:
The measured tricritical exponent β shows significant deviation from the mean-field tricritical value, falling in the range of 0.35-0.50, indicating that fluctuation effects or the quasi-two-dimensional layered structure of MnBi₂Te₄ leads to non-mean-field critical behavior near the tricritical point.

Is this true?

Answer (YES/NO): NO